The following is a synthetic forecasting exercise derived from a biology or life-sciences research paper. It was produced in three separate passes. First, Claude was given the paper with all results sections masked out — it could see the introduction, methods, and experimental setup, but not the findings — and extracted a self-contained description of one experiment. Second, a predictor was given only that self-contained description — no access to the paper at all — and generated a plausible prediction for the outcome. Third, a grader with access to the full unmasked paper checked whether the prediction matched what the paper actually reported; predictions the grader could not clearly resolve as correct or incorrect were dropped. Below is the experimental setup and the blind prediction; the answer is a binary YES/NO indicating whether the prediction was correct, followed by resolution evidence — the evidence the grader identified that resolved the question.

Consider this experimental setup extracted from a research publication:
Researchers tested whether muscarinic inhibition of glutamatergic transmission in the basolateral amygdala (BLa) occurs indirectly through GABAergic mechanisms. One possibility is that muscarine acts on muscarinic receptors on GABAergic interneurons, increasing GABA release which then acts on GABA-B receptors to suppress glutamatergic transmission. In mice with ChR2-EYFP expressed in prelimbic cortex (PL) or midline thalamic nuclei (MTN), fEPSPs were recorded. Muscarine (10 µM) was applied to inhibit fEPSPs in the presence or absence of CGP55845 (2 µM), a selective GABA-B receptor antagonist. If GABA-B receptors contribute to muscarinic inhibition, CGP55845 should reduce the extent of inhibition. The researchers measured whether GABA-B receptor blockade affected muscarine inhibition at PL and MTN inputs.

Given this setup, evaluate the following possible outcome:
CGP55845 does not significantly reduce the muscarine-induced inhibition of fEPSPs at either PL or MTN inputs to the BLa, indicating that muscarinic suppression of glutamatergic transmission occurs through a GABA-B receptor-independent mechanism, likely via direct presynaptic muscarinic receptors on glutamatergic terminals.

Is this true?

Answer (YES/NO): NO